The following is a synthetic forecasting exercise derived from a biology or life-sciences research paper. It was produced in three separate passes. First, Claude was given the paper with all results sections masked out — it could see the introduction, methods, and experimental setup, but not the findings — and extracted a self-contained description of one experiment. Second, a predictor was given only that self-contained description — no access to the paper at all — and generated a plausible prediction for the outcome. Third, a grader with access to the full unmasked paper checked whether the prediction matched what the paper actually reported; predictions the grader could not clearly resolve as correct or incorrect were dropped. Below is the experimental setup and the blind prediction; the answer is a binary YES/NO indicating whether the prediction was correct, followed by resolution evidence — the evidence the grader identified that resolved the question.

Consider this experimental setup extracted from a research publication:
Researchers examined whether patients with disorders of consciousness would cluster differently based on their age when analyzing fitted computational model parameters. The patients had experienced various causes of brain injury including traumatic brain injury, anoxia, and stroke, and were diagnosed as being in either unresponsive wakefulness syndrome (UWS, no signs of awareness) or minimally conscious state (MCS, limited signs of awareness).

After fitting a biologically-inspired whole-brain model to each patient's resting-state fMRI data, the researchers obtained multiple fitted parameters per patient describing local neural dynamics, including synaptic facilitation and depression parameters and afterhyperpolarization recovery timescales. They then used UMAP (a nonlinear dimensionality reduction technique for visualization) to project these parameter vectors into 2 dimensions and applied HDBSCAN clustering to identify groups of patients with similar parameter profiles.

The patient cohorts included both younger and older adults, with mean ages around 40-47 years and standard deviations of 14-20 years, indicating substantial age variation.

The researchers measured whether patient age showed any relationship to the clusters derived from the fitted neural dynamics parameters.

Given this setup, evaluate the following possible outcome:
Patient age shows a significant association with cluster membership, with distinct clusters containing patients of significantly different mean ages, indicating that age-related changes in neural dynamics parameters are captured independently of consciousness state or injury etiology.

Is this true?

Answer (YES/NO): NO